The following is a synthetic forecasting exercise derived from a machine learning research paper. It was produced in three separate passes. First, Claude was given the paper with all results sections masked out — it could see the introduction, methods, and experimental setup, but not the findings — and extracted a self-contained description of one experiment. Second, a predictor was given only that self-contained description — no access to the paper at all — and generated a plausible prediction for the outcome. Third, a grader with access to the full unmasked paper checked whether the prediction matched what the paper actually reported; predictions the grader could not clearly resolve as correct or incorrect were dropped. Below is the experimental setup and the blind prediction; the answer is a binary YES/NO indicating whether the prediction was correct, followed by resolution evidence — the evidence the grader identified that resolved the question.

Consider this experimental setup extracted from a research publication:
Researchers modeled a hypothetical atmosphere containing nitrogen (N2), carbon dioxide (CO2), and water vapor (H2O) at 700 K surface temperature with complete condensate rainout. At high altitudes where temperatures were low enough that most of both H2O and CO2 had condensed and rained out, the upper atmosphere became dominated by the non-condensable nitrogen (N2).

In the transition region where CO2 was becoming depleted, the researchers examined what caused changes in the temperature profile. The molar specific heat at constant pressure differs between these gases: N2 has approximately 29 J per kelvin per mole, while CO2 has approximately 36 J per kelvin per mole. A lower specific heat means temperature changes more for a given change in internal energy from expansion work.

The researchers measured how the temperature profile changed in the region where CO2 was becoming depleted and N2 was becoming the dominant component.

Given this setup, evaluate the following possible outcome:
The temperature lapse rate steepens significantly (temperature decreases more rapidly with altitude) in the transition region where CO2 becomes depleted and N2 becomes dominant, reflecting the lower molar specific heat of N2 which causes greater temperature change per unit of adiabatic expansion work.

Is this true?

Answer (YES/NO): YES